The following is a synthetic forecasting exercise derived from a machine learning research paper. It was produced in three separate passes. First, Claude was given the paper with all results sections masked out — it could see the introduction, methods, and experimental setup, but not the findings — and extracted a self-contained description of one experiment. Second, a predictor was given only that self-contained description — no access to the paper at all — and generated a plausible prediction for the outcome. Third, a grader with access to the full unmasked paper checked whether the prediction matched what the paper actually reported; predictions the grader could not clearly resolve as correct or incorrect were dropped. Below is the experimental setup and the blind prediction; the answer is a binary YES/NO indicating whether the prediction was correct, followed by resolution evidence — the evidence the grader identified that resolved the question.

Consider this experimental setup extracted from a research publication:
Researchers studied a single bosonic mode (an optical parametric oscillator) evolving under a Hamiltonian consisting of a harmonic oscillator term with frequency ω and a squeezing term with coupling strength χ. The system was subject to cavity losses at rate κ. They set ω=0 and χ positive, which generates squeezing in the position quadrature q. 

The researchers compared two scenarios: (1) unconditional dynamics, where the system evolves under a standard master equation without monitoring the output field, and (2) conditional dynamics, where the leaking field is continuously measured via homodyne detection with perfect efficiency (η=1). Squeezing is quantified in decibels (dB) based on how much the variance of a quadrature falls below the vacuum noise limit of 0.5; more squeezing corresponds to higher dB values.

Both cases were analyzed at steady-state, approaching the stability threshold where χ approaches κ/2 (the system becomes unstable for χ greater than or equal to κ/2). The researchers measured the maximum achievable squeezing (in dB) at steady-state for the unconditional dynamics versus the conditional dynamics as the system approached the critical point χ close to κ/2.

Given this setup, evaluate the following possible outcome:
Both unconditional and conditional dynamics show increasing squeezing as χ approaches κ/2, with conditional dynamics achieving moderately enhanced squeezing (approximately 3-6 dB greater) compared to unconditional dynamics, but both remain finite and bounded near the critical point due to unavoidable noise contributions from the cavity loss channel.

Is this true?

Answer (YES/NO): NO